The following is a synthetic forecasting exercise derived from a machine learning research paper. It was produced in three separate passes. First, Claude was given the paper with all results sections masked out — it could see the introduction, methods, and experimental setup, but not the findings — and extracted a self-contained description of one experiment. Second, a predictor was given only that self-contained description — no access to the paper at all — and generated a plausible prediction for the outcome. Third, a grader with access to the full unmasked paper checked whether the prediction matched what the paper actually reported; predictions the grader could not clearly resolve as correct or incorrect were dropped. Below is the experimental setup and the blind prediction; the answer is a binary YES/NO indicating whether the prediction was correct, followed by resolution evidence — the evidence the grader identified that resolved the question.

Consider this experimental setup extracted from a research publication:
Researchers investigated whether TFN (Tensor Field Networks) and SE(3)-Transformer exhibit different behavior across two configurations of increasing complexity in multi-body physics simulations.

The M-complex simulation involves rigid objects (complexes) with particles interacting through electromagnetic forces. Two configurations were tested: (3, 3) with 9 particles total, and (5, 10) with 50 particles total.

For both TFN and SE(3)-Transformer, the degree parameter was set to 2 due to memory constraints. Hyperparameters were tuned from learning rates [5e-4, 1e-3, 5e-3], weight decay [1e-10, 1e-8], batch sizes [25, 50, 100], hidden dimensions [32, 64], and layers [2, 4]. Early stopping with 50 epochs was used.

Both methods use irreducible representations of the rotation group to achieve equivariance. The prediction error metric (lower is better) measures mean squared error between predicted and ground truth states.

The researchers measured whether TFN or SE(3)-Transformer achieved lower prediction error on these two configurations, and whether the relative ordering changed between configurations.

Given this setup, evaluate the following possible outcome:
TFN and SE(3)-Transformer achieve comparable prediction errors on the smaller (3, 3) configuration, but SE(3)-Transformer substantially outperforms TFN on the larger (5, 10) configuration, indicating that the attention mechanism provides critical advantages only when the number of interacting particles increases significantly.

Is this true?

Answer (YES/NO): NO